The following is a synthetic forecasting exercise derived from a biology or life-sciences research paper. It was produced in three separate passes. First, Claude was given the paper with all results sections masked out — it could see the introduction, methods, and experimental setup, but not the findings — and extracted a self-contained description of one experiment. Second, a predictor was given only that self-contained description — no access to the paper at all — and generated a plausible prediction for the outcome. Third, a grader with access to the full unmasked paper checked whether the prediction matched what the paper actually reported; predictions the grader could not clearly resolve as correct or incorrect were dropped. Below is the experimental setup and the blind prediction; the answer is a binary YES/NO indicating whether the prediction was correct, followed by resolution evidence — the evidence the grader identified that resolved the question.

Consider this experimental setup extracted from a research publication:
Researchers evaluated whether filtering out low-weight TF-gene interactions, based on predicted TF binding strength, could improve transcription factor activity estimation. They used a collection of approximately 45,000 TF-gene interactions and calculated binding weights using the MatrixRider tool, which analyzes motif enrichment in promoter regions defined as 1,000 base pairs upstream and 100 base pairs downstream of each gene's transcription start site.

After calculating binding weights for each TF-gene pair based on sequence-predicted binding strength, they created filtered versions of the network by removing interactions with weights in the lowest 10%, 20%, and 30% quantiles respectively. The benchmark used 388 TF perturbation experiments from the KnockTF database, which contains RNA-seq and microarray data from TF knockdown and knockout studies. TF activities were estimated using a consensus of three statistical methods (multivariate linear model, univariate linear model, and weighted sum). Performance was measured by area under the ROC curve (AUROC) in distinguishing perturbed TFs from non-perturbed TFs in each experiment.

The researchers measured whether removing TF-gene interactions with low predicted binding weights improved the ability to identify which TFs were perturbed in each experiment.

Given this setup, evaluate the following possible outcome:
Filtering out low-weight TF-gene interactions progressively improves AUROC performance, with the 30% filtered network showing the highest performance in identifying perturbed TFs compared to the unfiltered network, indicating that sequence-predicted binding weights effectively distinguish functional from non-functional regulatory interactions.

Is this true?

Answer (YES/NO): NO